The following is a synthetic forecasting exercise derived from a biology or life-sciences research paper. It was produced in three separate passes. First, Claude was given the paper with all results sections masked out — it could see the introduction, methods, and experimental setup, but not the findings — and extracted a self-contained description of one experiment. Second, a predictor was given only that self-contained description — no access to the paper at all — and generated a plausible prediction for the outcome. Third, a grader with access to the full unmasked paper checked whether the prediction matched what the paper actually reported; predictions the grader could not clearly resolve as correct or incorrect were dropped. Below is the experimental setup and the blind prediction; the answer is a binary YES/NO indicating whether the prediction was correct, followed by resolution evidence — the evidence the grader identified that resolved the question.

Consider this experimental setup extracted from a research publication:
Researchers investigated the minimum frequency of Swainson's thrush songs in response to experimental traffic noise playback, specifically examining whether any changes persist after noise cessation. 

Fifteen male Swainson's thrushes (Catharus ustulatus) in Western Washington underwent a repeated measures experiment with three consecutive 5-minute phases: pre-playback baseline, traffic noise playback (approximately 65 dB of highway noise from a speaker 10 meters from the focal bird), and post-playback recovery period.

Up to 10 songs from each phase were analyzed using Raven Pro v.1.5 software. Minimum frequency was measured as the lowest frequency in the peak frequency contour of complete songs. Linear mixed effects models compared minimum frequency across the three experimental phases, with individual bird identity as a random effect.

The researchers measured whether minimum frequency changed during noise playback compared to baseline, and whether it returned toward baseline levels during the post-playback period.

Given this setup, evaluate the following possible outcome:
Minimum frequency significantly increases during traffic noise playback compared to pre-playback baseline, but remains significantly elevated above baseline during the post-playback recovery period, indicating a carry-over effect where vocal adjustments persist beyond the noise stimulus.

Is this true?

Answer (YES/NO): YES